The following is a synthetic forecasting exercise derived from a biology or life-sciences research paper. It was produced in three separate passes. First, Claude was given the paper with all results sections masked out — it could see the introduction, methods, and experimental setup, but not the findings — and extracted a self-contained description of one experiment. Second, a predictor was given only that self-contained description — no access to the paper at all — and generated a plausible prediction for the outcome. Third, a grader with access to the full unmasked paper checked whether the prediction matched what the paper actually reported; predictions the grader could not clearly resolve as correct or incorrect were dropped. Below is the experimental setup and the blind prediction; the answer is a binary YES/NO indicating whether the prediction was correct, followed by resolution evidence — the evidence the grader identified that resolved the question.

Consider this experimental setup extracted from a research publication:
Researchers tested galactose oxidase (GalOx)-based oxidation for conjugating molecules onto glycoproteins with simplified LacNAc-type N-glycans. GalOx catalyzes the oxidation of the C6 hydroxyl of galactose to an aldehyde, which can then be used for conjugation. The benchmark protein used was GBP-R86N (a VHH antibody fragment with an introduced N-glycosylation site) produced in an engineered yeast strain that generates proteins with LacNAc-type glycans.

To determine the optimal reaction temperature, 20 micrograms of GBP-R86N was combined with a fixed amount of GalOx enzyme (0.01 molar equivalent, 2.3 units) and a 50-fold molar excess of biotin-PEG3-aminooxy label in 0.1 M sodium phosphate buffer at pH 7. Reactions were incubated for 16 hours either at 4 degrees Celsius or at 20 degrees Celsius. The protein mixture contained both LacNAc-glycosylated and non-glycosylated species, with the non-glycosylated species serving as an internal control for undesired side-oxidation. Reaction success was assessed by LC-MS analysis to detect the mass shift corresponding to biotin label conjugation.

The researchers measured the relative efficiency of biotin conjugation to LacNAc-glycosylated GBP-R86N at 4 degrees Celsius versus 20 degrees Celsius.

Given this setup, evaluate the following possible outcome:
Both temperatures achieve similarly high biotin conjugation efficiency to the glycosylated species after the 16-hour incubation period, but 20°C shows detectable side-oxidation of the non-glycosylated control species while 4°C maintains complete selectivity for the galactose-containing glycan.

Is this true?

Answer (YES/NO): NO